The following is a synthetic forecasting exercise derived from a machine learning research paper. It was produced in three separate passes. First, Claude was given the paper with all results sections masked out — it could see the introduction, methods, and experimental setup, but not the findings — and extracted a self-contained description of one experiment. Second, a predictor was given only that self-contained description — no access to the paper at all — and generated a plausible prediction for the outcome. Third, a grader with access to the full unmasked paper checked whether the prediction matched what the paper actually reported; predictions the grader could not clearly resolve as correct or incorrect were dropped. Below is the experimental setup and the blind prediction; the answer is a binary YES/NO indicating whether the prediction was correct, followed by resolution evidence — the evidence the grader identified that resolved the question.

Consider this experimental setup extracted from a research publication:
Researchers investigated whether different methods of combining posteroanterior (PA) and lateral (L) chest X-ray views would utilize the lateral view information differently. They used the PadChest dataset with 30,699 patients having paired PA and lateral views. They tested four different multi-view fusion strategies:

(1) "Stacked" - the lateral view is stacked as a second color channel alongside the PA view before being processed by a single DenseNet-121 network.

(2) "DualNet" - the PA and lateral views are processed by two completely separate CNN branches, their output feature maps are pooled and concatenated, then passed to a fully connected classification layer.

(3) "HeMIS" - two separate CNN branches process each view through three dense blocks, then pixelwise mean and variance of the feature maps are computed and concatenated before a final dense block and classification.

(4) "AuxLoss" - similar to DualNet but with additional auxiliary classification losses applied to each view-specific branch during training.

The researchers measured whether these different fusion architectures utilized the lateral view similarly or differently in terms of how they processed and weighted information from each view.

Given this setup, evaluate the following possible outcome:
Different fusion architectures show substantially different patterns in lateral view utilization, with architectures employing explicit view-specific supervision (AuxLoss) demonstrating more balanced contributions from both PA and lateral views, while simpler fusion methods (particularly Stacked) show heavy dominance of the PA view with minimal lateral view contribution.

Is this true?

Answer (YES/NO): YES